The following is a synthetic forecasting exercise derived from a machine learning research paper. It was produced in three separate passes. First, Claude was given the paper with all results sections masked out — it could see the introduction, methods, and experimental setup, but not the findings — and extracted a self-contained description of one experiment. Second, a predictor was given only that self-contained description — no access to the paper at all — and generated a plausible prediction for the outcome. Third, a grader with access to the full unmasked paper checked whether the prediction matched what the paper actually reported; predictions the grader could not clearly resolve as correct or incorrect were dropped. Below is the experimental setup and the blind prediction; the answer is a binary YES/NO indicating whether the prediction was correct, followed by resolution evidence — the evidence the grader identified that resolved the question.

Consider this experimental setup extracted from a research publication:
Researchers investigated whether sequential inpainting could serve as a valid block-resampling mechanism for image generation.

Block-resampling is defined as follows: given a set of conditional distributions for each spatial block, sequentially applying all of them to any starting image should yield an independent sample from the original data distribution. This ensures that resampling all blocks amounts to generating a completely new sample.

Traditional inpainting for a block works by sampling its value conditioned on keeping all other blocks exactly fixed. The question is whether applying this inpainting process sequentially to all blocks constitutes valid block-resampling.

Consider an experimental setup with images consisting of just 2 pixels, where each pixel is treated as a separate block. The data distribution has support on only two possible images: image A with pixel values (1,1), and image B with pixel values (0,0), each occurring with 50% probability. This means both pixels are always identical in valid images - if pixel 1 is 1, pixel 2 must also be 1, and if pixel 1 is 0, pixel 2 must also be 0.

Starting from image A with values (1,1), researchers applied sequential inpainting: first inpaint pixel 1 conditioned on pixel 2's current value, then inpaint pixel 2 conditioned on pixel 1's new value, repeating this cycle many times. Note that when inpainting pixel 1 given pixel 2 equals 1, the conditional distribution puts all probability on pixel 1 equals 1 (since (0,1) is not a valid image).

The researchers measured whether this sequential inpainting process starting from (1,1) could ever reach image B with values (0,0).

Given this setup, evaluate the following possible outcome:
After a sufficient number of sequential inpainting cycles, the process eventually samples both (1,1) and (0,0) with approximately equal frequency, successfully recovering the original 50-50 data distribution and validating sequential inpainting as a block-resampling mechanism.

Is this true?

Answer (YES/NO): NO